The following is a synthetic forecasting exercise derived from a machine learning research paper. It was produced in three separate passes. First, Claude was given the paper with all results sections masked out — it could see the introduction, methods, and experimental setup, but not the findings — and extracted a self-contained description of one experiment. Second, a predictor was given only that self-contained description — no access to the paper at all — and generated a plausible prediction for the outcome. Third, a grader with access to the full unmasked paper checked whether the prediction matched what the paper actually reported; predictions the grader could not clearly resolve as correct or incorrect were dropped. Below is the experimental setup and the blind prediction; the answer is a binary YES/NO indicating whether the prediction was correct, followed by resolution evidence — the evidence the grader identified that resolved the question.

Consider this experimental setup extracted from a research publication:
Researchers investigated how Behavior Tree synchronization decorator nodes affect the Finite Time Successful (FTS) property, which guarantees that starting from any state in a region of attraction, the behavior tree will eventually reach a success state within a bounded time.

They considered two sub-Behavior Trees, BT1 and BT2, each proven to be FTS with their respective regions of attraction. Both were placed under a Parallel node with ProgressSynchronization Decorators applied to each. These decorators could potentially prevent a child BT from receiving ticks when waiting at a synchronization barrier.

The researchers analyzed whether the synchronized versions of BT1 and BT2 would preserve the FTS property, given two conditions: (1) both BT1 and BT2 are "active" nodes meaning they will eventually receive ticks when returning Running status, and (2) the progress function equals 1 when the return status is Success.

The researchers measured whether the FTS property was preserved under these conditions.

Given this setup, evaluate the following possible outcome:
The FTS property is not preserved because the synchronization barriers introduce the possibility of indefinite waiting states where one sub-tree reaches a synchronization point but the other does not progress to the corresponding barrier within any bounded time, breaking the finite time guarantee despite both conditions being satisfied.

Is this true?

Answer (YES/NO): NO